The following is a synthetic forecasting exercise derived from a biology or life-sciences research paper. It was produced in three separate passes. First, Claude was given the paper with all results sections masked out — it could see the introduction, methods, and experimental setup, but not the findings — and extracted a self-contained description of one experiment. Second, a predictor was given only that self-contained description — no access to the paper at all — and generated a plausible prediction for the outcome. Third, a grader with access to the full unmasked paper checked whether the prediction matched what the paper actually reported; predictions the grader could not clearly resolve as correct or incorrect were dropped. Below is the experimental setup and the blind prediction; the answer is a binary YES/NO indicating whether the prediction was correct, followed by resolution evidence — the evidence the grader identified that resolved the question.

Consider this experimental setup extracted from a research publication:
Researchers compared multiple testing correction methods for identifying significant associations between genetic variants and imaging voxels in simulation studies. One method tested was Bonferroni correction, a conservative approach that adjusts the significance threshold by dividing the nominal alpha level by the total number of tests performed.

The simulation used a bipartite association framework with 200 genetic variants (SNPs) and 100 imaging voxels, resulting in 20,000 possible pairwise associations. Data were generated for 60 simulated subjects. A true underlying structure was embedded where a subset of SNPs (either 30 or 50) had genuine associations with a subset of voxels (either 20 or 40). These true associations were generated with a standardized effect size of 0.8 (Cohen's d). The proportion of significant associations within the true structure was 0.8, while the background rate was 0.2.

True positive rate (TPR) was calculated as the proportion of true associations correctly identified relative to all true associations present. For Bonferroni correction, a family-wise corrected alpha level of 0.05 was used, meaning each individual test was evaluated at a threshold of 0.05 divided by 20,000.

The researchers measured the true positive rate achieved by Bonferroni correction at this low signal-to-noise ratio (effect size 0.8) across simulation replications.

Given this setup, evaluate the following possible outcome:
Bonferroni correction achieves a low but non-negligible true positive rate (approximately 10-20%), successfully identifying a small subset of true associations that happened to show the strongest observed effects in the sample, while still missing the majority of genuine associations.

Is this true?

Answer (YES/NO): NO